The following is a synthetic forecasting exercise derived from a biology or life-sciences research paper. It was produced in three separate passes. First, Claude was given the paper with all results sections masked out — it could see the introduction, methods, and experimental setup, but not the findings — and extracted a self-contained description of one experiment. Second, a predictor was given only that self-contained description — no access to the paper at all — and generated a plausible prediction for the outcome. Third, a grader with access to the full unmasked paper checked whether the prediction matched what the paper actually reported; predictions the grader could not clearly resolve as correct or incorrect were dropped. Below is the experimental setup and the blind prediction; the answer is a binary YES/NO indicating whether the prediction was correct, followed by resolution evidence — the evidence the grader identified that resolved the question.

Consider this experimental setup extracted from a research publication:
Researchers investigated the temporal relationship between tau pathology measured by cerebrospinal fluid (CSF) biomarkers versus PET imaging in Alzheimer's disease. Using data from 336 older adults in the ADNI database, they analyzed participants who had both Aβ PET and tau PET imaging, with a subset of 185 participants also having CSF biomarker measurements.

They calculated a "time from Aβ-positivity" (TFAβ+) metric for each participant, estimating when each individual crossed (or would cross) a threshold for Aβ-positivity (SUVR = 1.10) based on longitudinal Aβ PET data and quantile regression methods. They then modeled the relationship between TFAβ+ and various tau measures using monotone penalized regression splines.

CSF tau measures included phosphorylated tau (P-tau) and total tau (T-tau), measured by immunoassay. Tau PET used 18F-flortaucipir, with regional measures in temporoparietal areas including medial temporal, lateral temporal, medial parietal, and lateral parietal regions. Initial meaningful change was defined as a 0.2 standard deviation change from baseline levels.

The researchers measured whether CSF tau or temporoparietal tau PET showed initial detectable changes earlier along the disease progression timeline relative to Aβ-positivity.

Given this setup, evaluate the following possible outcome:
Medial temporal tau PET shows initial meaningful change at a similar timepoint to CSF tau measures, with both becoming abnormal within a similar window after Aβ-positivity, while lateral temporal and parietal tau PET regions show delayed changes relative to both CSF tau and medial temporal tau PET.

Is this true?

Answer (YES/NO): NO